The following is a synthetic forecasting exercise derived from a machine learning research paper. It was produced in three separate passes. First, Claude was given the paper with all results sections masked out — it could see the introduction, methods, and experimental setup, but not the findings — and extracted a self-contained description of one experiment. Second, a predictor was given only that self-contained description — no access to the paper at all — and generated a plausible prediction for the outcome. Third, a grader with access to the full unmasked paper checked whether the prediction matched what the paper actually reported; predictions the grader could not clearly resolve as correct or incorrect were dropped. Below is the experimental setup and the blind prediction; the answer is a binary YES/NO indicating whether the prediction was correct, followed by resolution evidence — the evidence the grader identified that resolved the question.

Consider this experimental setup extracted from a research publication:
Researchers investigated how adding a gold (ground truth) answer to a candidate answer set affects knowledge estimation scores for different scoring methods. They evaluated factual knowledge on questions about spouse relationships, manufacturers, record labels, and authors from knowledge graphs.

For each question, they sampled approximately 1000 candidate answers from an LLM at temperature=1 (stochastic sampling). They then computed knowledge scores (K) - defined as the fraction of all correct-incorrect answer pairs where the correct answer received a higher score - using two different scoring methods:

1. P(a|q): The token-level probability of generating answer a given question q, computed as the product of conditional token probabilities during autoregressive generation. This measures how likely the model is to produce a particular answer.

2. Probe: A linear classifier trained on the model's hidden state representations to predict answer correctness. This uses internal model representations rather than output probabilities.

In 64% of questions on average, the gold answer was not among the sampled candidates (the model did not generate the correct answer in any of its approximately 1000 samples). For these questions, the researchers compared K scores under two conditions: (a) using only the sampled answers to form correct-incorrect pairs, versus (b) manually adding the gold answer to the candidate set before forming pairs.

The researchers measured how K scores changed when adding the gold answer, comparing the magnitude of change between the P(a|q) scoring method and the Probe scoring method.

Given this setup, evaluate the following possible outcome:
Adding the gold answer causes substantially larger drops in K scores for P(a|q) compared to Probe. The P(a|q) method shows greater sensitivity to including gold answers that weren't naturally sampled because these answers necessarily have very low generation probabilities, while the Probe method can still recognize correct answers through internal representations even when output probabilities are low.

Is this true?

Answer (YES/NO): NO